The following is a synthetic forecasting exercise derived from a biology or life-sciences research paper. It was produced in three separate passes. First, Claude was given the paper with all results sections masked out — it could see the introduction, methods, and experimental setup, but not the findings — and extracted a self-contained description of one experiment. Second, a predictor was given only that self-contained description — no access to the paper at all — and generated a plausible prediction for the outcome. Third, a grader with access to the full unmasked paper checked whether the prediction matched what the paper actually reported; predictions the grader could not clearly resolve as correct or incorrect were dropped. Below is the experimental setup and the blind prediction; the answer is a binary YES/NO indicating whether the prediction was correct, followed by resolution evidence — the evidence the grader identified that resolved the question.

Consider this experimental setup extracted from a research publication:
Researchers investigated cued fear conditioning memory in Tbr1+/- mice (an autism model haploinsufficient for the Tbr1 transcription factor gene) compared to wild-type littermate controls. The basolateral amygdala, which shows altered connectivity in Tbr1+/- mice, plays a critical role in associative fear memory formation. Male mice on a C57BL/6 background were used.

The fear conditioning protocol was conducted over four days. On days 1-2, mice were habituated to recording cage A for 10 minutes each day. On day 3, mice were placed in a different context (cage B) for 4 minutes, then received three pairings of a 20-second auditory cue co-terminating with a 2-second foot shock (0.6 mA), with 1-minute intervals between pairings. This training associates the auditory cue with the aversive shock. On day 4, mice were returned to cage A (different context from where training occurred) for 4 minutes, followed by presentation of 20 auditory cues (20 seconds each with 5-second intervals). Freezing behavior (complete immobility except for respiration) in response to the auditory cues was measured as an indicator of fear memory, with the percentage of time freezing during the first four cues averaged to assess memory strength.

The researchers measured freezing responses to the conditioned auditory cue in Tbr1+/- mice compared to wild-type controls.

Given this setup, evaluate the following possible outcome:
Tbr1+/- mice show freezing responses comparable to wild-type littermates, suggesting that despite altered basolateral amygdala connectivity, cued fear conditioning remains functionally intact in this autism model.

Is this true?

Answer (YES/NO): NO